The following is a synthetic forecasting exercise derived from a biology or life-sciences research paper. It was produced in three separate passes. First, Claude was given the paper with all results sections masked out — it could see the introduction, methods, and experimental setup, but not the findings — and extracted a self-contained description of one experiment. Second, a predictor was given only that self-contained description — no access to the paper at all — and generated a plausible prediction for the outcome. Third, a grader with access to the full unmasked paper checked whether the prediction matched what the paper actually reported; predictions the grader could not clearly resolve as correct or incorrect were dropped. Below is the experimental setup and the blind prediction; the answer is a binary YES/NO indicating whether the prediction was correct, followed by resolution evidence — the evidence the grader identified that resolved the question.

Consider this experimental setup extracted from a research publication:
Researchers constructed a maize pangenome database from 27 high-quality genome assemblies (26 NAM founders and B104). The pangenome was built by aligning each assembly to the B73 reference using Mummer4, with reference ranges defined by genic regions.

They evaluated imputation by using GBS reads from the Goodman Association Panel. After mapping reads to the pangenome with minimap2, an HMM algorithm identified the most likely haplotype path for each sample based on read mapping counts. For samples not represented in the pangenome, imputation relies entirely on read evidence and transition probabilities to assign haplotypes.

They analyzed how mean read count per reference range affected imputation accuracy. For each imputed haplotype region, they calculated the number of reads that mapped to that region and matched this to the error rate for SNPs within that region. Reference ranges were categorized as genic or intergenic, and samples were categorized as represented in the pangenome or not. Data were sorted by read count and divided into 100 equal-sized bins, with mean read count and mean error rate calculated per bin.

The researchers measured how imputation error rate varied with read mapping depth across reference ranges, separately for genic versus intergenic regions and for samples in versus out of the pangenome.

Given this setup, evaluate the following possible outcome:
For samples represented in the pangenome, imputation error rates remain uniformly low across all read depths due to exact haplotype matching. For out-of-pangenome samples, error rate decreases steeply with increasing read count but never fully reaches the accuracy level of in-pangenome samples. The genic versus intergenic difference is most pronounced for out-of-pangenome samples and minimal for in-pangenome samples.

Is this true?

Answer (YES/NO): NO